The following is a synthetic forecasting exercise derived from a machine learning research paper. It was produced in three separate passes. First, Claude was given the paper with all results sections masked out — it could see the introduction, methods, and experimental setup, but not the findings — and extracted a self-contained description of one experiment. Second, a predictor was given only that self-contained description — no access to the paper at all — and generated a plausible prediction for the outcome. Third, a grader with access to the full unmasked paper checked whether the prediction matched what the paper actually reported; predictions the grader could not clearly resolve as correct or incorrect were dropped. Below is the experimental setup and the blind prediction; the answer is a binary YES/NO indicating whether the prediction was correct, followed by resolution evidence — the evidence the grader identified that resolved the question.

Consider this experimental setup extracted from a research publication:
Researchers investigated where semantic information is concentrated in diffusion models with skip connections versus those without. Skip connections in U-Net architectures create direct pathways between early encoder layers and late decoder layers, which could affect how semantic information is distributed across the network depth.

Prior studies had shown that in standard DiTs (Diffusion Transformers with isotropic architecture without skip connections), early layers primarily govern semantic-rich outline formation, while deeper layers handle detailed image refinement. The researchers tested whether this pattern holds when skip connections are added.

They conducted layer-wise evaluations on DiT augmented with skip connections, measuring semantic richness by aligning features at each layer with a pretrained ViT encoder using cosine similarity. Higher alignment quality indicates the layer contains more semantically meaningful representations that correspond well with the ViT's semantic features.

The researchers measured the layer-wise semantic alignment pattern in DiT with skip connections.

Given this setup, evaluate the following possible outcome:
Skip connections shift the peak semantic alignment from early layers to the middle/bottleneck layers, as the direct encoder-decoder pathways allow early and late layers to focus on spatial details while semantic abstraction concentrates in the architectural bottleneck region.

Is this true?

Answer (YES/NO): YES